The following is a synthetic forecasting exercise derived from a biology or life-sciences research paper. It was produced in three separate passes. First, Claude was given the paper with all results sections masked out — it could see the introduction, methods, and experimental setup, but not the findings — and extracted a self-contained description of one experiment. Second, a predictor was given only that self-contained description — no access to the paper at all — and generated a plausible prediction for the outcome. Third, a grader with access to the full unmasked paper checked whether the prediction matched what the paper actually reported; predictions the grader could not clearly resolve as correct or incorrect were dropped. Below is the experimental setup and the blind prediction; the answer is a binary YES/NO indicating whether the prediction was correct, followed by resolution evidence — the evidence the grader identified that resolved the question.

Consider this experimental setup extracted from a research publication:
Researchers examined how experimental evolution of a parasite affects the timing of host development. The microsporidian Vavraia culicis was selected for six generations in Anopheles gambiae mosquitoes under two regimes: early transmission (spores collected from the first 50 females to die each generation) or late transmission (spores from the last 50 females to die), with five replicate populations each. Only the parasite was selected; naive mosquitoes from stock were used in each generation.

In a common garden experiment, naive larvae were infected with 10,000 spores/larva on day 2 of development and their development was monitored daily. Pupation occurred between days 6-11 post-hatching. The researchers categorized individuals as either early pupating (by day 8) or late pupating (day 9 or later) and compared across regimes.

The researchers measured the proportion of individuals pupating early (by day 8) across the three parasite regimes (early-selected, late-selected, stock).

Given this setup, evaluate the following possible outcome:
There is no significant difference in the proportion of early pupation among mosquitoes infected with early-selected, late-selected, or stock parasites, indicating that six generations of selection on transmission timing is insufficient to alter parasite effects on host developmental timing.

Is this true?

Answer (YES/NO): NO